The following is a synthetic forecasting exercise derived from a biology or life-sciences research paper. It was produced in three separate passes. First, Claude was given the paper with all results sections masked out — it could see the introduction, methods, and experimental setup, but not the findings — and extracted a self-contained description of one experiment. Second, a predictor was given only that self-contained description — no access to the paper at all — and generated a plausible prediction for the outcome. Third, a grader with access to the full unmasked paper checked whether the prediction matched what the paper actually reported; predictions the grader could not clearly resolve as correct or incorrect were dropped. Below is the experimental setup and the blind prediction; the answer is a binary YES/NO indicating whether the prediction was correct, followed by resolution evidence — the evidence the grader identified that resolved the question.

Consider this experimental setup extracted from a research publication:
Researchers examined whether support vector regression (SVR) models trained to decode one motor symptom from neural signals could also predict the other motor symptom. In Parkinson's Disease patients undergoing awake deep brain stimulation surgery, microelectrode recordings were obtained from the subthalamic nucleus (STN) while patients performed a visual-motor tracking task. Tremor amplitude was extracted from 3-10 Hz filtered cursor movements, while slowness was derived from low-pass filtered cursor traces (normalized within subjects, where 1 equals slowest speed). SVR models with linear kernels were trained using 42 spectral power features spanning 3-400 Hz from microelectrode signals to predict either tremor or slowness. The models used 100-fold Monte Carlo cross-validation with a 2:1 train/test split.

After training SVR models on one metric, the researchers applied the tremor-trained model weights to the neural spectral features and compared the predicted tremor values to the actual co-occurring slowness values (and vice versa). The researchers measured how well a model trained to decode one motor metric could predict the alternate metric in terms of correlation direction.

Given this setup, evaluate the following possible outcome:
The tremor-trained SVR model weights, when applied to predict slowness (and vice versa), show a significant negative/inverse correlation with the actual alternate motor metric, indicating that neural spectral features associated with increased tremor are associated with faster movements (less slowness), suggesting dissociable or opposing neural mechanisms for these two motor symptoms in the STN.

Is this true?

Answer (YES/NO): NO